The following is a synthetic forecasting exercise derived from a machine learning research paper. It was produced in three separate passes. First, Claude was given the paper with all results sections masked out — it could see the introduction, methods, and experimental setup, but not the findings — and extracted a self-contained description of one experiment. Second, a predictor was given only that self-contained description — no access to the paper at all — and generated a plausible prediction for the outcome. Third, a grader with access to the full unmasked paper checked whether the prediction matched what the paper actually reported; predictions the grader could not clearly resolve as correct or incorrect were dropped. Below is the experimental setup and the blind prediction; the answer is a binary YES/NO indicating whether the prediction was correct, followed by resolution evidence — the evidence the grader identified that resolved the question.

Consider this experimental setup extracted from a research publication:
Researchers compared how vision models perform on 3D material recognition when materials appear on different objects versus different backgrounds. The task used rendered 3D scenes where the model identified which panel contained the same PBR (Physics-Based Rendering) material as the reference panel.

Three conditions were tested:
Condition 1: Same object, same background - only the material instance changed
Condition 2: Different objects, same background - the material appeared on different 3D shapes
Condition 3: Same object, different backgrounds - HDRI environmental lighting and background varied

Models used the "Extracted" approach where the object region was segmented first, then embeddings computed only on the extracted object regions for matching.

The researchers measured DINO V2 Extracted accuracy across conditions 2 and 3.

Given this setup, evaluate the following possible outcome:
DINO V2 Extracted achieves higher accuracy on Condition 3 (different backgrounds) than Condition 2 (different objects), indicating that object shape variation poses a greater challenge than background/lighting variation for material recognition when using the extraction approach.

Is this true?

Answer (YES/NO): YES